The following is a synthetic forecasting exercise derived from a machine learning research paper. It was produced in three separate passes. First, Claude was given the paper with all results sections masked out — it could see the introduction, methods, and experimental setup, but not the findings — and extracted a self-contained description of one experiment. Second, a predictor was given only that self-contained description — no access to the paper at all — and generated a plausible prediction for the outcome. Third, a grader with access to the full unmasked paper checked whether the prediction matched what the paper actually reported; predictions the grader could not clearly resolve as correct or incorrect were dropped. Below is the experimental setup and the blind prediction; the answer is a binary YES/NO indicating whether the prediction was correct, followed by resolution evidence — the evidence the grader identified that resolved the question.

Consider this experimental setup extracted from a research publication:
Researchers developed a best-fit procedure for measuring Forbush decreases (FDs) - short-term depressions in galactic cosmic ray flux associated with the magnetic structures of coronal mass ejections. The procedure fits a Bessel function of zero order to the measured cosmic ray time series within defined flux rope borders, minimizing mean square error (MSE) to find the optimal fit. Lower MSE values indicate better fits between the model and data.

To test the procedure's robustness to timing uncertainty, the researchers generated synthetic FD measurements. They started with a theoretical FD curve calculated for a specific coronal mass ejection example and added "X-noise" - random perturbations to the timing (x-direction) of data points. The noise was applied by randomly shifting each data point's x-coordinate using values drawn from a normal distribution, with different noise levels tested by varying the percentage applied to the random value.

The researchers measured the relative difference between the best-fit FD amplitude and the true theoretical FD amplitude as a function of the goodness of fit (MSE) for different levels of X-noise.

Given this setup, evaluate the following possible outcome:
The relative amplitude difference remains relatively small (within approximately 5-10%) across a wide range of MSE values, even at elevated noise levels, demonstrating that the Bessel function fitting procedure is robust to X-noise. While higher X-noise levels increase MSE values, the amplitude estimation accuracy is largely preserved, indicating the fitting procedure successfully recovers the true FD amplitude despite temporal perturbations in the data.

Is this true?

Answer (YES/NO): NO